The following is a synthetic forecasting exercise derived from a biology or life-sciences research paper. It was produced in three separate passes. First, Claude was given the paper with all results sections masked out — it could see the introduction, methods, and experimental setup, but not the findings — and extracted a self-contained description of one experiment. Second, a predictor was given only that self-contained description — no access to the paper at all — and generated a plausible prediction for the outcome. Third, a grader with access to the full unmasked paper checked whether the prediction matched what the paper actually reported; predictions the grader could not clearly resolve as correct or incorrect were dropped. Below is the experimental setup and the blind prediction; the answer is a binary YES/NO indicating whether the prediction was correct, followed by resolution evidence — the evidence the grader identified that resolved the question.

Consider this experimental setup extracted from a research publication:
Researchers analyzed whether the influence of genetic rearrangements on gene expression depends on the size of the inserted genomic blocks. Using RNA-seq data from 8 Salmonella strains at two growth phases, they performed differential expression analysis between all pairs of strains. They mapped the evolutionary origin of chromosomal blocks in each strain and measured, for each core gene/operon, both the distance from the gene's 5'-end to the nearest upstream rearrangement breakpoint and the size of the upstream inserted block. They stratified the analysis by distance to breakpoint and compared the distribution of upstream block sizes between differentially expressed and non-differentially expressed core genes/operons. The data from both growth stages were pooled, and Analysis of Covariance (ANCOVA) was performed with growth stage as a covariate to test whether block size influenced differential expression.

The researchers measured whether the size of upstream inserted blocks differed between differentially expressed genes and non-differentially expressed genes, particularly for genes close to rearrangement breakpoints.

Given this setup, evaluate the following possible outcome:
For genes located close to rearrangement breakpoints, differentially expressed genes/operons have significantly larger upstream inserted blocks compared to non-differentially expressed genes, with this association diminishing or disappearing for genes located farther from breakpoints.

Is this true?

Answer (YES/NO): YES